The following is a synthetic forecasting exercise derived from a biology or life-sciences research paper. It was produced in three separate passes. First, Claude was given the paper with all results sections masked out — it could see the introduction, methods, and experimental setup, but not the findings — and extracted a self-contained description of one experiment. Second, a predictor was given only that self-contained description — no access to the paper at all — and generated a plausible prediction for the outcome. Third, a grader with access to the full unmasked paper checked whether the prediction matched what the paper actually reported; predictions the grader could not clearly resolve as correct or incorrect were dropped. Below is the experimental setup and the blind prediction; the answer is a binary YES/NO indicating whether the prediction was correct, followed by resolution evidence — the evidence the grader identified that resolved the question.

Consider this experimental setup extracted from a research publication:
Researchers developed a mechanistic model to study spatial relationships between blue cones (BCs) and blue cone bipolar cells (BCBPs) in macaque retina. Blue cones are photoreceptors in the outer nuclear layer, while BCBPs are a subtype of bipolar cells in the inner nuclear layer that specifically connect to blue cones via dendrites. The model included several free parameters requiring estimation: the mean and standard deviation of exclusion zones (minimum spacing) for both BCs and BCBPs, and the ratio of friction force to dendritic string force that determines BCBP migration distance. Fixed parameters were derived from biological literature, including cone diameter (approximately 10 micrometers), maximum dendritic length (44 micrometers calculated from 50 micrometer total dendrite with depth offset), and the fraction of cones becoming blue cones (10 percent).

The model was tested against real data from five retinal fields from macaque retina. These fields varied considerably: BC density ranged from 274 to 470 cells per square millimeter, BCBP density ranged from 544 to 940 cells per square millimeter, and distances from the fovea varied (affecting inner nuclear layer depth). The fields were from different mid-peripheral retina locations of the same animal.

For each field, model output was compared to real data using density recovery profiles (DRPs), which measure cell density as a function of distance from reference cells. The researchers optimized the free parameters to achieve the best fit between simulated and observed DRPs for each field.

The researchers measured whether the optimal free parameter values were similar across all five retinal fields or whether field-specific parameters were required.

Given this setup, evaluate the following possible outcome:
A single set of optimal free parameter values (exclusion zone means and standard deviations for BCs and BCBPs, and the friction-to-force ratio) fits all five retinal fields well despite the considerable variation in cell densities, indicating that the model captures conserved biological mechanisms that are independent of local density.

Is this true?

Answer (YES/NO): NO